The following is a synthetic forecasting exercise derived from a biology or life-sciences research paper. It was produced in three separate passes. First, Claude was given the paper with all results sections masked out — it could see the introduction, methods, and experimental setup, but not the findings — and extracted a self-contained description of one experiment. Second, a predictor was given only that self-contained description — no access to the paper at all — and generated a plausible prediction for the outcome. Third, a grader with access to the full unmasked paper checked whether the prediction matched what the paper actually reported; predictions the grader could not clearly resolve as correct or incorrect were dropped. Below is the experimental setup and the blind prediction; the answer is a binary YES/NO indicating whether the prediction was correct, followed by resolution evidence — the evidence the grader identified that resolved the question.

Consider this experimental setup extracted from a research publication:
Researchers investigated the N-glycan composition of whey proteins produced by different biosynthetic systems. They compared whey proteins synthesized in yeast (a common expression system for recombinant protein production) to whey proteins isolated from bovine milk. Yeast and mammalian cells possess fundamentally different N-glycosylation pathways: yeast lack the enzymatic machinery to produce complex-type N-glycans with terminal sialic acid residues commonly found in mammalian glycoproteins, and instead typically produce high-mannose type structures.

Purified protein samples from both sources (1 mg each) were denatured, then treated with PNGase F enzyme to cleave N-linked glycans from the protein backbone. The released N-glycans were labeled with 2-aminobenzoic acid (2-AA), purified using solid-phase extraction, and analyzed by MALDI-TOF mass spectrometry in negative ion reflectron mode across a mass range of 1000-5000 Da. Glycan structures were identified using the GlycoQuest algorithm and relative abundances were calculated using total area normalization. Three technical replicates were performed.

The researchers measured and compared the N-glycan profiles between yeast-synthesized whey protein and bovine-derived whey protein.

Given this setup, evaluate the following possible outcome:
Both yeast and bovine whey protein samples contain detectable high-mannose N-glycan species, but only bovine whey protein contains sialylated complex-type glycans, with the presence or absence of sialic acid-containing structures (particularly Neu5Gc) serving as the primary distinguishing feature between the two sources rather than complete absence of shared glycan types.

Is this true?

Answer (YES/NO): YES